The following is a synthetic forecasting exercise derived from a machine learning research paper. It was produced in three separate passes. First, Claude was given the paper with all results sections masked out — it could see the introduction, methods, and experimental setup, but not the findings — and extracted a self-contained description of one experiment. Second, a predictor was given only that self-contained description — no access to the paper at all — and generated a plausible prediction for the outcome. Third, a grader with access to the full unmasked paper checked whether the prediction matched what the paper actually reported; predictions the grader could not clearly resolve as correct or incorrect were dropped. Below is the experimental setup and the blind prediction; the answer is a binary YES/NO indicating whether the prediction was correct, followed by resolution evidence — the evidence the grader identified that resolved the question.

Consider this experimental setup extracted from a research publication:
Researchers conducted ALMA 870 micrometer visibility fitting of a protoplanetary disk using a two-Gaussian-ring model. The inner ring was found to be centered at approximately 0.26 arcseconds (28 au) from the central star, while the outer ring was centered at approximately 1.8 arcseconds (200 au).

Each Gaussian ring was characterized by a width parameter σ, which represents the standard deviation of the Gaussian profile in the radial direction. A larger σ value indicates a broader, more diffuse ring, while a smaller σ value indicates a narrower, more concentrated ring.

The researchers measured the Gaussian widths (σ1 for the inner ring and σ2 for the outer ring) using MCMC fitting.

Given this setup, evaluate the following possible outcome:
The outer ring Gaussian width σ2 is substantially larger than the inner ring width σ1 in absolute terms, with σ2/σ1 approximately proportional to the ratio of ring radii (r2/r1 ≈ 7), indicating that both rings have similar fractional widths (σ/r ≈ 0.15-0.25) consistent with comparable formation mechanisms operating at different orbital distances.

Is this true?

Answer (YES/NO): NO